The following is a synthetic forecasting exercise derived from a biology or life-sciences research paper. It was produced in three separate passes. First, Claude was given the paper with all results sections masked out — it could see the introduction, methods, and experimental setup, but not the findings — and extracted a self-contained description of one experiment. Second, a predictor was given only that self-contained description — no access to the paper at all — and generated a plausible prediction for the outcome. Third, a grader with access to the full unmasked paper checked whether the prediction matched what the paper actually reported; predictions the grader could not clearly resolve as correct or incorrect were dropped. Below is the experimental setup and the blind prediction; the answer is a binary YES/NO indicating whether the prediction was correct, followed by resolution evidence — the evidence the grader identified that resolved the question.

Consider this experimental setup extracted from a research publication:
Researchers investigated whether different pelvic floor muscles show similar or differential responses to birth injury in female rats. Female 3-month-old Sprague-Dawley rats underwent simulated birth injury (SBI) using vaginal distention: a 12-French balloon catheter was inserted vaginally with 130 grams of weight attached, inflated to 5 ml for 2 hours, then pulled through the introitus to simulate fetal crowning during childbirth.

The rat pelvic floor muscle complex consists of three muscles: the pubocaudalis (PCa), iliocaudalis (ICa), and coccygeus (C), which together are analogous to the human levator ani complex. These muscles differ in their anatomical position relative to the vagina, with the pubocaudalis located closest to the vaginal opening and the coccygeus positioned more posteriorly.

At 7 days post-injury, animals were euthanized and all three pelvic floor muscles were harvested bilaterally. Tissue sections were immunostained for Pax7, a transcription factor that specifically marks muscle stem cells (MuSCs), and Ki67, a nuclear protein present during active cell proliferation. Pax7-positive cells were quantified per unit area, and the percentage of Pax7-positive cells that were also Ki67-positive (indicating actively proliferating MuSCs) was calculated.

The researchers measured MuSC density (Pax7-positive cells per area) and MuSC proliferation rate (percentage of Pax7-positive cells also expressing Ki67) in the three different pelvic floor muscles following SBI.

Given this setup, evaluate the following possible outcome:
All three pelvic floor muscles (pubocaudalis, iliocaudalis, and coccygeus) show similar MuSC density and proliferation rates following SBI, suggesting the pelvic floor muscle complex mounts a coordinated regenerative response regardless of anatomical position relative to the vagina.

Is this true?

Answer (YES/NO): NO